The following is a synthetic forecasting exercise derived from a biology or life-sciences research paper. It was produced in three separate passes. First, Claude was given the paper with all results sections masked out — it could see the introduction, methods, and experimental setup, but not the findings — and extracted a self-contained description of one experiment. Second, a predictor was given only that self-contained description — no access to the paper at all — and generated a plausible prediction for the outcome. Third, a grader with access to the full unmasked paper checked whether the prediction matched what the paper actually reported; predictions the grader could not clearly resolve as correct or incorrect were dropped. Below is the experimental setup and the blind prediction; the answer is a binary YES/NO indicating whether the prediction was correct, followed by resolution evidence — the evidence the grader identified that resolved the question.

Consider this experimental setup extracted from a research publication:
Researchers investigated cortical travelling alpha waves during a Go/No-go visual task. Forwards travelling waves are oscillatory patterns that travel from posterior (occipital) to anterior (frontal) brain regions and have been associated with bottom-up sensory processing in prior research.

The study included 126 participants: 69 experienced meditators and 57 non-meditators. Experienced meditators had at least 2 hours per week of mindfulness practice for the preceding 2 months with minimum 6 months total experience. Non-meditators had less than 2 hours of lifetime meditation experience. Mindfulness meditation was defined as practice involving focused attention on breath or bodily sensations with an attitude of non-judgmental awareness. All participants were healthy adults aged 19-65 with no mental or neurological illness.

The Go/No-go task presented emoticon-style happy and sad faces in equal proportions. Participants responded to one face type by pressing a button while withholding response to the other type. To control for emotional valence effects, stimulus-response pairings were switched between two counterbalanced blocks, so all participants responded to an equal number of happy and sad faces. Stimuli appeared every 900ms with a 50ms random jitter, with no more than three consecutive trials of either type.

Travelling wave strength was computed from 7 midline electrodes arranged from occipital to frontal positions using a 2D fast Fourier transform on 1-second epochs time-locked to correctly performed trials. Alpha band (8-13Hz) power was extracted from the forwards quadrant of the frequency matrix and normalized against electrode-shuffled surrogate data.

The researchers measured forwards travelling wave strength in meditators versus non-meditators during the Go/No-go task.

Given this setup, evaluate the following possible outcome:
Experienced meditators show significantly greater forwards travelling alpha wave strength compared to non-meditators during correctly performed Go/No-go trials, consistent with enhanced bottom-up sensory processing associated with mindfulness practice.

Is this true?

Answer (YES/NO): YES